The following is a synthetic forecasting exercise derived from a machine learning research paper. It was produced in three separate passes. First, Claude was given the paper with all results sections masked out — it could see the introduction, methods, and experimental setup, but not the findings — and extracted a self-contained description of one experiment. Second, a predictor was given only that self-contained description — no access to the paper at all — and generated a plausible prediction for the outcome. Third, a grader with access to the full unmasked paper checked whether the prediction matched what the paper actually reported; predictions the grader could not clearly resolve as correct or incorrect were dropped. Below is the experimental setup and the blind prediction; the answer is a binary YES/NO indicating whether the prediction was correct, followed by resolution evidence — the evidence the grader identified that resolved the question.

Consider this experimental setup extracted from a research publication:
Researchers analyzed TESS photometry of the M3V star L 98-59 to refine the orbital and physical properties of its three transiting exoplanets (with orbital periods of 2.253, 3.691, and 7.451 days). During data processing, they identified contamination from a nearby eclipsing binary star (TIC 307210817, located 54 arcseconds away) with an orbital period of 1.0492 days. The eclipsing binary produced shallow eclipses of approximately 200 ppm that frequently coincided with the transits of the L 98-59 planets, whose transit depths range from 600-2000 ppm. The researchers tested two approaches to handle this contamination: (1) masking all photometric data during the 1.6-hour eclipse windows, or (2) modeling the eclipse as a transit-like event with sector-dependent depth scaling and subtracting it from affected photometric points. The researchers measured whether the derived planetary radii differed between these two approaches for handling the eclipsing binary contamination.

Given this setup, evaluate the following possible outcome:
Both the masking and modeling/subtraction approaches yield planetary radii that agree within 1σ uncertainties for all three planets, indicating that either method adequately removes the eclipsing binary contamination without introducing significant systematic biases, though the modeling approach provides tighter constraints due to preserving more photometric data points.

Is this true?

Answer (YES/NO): NO